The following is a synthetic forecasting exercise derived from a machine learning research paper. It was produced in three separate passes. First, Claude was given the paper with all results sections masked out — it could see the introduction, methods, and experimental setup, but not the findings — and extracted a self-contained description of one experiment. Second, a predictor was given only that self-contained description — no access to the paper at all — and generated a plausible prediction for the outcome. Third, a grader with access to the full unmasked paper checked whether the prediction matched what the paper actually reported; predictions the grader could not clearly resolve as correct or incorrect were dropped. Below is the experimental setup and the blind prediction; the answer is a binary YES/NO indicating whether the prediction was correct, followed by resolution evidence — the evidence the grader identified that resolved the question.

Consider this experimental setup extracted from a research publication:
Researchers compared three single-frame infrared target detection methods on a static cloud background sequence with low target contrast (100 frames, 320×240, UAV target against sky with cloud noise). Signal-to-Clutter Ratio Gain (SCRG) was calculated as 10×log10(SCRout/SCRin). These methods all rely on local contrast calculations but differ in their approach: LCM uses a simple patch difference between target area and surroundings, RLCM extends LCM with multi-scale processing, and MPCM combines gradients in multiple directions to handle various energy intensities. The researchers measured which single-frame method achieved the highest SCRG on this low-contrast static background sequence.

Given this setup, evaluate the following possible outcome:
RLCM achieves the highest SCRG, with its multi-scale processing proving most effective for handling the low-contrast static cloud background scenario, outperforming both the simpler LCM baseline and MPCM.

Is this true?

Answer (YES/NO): NO